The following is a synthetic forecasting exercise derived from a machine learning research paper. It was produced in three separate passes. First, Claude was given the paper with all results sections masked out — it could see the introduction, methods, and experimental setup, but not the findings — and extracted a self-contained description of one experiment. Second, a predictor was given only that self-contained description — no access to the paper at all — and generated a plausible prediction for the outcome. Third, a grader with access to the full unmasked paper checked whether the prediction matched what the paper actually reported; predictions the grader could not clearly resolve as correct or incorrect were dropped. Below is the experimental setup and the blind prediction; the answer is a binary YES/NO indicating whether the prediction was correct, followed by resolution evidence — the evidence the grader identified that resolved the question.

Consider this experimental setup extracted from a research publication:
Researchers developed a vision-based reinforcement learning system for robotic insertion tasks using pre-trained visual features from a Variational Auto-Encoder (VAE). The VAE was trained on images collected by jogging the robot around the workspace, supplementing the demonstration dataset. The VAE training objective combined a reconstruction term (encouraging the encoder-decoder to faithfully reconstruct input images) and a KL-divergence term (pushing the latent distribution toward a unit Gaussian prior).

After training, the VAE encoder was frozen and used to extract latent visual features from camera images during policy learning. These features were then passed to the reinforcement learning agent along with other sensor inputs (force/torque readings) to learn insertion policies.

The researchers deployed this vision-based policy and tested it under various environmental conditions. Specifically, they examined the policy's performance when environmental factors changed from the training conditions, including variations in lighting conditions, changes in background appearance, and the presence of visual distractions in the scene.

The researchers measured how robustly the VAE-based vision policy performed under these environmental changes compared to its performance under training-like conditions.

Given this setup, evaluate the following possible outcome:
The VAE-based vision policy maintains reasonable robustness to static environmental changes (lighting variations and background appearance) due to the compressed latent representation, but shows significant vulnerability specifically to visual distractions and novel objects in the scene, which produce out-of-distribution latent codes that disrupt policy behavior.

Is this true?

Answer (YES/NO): NO